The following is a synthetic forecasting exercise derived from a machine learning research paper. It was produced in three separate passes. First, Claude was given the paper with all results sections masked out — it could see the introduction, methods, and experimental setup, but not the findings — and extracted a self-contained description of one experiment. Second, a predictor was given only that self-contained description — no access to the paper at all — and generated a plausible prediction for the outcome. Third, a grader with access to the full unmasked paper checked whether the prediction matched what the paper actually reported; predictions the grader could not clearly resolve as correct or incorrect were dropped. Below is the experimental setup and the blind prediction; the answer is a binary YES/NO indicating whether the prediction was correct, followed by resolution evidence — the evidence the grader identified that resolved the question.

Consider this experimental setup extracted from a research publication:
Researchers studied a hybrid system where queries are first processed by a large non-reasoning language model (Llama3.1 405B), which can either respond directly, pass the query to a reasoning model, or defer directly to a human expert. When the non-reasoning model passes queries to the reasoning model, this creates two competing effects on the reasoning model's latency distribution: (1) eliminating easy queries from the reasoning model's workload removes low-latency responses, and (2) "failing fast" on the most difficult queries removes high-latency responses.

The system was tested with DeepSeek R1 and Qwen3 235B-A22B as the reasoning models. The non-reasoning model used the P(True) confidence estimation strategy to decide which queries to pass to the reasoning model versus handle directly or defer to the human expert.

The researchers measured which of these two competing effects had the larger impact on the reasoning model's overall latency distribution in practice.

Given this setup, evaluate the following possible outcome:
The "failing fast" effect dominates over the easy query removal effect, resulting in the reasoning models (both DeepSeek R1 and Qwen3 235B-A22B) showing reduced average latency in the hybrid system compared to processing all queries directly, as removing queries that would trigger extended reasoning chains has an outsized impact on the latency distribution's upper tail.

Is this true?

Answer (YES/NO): NO